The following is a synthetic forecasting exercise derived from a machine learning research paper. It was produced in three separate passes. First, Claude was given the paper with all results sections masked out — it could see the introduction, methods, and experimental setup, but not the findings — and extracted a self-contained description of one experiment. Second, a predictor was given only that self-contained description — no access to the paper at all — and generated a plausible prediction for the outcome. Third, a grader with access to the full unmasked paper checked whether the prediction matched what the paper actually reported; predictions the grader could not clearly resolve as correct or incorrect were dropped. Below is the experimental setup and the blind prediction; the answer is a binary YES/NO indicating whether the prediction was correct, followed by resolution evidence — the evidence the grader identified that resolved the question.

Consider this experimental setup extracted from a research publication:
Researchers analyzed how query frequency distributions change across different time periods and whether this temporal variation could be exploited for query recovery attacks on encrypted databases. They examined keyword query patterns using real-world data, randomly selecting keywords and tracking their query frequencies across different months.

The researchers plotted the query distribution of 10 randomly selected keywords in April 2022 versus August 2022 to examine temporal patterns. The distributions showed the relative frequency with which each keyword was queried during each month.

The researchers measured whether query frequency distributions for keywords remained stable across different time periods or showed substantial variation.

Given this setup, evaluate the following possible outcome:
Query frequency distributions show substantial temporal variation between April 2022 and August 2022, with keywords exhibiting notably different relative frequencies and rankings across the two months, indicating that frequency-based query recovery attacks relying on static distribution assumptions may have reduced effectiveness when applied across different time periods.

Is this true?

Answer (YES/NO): YES